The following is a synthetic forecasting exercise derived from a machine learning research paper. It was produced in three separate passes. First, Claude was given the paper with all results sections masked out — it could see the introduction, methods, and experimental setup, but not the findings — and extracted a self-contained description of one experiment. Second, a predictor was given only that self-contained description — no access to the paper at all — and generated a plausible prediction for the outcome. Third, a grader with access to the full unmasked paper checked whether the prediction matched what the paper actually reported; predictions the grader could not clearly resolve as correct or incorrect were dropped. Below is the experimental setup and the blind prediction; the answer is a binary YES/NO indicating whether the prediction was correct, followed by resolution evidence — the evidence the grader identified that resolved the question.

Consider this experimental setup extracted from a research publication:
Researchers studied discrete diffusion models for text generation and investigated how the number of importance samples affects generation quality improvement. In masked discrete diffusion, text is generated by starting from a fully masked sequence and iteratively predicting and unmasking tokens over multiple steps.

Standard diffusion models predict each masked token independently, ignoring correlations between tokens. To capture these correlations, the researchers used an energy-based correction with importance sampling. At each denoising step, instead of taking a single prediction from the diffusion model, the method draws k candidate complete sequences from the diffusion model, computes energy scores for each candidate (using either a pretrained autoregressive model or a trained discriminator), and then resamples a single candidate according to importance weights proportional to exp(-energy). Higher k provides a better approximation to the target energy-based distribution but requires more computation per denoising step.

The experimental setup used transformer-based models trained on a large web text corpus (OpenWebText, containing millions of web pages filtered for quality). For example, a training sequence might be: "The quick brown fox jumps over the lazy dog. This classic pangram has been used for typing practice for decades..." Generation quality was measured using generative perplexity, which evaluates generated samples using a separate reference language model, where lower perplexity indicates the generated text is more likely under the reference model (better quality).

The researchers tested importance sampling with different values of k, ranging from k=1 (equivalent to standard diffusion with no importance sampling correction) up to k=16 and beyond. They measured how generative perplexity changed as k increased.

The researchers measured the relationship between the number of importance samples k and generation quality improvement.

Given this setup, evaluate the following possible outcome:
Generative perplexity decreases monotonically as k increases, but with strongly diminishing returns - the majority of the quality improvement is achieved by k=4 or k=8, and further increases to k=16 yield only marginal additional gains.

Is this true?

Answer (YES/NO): NO